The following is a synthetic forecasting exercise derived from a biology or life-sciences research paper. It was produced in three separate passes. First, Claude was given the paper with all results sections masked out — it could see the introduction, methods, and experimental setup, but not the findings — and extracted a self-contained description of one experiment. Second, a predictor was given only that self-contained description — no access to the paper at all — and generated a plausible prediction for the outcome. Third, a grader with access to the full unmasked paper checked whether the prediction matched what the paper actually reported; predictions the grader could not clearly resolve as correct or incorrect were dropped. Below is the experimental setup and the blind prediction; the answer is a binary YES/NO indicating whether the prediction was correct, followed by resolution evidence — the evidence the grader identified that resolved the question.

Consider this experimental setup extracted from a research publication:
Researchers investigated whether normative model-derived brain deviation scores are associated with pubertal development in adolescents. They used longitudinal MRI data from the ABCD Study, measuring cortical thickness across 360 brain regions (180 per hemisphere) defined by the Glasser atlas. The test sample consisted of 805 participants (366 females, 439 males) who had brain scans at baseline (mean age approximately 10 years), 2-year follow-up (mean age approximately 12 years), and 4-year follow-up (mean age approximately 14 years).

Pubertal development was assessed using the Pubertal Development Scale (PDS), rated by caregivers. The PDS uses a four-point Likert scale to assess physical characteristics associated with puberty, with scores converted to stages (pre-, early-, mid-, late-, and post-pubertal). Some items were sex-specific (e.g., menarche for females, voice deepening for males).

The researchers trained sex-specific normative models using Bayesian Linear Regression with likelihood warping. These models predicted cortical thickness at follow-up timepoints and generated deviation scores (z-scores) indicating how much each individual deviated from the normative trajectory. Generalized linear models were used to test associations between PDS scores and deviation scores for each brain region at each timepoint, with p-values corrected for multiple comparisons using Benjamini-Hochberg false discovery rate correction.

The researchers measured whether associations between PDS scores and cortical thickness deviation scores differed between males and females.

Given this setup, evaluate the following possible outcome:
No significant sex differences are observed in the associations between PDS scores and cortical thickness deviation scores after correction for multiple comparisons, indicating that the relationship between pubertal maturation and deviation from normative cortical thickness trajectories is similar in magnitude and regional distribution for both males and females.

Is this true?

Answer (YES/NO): NO